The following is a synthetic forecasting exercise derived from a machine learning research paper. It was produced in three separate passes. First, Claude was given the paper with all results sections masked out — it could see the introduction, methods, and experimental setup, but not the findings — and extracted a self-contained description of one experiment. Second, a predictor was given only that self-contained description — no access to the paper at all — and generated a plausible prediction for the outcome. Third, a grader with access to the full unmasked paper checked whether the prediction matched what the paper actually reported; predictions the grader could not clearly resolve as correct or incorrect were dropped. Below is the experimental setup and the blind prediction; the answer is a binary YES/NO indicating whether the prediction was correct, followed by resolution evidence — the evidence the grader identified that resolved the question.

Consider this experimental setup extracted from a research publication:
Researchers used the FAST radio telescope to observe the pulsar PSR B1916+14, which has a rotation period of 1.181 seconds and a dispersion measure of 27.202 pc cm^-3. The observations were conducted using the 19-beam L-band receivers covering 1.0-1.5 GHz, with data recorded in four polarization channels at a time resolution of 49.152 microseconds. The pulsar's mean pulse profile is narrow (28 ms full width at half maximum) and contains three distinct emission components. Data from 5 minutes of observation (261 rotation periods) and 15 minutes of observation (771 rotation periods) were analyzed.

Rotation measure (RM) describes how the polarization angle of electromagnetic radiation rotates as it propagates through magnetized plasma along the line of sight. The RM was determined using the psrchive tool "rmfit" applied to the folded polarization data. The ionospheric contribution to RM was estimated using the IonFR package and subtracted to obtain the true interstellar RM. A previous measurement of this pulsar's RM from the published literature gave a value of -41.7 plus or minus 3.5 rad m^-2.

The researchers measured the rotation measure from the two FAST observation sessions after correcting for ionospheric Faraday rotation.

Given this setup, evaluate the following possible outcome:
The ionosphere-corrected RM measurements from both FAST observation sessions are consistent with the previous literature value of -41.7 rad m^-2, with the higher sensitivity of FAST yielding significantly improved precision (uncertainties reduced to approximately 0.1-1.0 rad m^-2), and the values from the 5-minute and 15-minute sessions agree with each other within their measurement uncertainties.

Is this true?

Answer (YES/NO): NO